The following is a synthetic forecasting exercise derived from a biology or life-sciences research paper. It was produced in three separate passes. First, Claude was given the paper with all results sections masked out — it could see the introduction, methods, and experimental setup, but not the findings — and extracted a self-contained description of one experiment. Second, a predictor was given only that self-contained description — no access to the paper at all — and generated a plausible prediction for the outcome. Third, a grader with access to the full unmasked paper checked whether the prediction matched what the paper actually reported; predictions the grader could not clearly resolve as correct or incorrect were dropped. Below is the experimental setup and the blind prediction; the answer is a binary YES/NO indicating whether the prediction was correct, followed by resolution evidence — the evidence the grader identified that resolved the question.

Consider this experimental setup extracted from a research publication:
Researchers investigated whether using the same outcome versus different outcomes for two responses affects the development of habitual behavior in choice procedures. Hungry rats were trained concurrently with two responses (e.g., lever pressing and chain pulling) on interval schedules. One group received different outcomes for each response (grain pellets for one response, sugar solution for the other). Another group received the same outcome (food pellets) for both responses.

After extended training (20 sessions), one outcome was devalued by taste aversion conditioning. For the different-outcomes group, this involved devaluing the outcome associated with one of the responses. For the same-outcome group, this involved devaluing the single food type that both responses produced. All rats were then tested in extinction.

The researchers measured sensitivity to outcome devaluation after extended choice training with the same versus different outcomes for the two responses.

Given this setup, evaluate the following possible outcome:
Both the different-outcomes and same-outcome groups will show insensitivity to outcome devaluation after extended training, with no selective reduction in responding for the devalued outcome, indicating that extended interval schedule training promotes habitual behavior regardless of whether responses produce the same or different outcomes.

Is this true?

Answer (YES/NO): NO